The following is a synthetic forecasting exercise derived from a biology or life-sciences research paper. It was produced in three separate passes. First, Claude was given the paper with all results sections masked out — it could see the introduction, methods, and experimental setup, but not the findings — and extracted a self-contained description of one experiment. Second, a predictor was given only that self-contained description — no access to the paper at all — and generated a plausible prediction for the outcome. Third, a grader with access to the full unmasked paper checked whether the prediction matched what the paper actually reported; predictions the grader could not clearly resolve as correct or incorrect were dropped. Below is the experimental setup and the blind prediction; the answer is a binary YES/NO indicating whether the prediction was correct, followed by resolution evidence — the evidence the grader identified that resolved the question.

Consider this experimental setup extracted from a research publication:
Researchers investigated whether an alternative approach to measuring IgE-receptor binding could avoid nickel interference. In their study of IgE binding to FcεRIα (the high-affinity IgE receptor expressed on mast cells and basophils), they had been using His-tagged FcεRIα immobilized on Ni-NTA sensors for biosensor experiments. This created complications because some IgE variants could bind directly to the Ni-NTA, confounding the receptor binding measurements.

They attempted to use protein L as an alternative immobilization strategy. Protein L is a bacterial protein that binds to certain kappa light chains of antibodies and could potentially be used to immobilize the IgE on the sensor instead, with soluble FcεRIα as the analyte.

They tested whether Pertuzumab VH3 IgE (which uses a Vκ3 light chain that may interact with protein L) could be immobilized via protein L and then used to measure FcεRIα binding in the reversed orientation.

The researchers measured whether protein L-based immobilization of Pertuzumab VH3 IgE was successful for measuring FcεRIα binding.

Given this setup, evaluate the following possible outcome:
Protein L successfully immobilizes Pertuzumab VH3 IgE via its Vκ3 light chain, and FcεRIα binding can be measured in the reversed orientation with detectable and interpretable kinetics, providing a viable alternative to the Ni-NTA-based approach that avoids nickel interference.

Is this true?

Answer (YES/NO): NO